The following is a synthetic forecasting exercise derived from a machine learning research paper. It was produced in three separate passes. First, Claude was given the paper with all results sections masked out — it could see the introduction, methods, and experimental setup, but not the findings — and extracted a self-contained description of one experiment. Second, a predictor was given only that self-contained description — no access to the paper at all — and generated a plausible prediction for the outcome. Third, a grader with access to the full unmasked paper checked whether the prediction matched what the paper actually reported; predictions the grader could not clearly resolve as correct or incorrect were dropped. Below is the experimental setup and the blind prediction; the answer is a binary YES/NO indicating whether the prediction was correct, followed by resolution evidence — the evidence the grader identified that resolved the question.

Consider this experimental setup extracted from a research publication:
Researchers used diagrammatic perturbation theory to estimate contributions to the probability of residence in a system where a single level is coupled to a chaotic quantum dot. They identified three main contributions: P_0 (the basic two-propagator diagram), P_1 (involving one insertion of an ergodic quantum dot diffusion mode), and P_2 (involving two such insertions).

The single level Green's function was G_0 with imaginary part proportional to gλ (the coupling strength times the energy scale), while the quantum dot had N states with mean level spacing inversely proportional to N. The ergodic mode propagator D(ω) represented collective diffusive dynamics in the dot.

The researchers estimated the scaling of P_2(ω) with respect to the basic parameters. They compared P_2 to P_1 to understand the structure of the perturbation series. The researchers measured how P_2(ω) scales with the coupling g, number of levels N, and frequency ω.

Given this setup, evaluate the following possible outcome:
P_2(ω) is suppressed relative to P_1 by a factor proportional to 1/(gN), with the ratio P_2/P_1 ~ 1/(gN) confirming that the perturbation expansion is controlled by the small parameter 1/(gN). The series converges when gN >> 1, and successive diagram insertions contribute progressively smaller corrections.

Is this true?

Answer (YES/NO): NO